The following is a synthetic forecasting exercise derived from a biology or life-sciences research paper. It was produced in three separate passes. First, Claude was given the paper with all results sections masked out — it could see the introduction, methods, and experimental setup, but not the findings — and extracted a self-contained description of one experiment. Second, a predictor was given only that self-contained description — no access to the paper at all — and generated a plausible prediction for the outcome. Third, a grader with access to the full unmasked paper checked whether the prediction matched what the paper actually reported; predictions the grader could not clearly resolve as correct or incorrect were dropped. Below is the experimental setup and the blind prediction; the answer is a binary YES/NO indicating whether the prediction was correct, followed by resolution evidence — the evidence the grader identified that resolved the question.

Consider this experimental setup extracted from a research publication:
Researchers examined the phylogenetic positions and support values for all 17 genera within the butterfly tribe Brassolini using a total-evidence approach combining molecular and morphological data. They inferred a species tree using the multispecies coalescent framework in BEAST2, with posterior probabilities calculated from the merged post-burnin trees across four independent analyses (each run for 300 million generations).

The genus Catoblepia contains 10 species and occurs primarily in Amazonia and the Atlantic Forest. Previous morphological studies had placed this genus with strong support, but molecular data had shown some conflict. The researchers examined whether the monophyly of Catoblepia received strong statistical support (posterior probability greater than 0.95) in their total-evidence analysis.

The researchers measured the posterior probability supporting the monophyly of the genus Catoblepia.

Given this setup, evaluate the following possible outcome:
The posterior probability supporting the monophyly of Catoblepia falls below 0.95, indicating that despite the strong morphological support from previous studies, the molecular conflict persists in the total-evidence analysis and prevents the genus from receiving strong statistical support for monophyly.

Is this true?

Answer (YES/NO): YES